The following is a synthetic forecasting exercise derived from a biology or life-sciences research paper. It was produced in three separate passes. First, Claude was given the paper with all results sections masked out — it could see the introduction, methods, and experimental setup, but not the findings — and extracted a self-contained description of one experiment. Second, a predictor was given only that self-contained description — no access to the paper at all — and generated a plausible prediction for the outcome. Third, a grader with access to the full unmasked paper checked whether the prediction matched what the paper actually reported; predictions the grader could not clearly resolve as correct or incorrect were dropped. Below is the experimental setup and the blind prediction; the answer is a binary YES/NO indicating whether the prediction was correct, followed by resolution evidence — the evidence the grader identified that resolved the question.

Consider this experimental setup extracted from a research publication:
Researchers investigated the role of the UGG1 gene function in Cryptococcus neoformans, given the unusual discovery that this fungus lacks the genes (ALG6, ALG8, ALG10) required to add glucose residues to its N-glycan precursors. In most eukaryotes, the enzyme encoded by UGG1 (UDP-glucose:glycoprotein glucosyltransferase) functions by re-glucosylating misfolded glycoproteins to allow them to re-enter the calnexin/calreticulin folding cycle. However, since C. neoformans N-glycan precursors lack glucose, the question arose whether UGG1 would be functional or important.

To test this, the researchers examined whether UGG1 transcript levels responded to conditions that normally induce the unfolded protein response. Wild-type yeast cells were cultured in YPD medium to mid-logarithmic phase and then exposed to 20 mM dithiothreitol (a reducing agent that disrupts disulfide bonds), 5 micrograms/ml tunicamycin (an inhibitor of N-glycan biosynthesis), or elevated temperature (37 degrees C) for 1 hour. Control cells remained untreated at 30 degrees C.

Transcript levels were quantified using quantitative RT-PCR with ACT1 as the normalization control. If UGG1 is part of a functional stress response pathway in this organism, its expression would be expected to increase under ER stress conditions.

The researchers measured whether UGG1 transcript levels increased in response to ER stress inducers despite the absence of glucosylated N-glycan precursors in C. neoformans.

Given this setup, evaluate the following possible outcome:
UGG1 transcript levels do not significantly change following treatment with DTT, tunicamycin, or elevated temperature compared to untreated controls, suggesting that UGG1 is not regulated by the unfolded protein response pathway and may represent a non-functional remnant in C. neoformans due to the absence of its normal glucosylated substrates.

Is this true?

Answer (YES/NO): NO